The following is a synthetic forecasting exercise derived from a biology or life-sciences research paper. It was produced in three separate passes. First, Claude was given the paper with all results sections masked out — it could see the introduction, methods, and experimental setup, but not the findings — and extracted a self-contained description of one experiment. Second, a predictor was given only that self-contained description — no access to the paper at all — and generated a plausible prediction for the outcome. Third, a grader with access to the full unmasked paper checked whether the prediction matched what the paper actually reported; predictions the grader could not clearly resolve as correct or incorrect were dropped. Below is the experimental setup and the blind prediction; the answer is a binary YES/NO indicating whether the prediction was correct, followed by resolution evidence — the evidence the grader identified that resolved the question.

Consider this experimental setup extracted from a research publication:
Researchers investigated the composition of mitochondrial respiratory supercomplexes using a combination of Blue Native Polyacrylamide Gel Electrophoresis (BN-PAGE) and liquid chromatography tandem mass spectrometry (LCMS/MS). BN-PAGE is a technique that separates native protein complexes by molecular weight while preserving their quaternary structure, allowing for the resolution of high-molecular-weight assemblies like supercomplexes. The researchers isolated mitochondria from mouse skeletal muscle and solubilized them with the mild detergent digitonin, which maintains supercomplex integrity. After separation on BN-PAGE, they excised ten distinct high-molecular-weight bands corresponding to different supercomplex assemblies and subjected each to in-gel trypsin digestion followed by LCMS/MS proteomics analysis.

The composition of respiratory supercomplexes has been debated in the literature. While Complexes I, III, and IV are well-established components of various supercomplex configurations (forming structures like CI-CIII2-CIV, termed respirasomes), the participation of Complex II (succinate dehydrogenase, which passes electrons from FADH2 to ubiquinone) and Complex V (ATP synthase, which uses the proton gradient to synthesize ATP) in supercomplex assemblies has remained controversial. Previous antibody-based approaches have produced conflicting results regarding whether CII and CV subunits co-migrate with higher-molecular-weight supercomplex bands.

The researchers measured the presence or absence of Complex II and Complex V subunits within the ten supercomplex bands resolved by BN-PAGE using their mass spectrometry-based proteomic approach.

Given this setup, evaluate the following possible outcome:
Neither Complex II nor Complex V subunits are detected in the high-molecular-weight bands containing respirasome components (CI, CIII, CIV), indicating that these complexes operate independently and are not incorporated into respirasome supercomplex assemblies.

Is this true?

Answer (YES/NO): NO